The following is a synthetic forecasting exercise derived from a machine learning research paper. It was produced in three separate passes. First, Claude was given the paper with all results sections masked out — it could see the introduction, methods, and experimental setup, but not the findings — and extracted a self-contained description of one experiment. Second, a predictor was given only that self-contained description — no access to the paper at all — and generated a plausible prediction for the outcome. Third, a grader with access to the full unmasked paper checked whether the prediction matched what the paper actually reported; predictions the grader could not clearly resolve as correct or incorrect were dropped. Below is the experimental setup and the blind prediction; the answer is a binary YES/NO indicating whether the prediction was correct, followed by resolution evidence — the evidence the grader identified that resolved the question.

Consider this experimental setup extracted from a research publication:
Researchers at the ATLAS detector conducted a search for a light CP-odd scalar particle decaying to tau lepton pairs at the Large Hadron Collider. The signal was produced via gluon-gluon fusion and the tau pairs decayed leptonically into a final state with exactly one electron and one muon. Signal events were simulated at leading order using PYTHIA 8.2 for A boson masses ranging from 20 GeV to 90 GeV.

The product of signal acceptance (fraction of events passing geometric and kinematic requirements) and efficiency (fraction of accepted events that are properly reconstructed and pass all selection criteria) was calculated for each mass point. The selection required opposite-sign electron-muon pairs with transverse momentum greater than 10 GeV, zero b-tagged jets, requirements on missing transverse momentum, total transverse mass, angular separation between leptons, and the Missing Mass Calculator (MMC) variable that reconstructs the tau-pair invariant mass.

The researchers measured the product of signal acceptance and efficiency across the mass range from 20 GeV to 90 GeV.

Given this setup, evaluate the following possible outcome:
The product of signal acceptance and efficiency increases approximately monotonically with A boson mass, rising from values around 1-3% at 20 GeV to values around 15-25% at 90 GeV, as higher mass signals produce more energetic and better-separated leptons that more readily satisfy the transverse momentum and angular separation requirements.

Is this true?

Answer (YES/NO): NO